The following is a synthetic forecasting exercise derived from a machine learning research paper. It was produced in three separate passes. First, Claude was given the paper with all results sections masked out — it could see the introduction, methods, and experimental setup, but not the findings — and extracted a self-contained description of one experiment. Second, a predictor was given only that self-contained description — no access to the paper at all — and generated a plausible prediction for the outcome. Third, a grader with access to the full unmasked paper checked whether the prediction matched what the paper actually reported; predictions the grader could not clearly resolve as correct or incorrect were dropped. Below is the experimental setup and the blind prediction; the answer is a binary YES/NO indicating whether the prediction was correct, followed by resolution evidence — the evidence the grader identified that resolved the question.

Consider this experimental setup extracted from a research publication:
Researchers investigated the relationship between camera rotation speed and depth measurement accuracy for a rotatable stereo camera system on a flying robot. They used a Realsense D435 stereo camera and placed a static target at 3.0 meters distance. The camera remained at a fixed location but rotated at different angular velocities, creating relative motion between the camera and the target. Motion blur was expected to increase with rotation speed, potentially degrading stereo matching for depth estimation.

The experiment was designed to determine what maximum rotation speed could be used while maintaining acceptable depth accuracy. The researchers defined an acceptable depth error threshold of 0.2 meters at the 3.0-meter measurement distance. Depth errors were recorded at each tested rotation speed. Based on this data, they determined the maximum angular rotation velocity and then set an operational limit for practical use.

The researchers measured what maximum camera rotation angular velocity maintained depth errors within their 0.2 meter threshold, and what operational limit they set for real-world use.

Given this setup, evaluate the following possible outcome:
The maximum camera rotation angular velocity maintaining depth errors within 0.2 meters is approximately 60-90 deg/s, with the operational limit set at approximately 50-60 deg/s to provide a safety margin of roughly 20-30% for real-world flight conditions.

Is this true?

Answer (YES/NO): NO